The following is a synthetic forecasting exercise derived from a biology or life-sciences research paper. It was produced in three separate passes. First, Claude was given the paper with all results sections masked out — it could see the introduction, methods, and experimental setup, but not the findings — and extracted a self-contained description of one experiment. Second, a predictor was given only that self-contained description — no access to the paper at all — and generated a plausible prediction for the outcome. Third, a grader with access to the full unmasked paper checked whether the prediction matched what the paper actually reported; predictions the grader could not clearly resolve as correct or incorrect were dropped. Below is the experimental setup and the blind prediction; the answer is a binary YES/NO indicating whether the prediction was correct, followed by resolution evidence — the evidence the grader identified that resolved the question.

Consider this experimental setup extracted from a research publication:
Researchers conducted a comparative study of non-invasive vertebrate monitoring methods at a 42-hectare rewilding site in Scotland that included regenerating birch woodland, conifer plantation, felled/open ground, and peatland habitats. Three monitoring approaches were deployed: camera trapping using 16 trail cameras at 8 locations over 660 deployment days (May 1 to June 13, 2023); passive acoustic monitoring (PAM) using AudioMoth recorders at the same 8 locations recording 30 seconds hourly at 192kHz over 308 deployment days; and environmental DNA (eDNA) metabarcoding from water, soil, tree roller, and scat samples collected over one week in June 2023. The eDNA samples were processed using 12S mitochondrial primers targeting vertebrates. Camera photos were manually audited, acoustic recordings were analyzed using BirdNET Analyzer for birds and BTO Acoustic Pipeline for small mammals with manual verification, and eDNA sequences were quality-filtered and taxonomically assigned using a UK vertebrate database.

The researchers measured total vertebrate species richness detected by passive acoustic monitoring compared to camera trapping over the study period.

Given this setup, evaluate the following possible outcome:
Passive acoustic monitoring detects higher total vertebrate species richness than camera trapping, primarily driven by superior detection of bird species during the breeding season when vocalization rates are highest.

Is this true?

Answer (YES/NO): YES